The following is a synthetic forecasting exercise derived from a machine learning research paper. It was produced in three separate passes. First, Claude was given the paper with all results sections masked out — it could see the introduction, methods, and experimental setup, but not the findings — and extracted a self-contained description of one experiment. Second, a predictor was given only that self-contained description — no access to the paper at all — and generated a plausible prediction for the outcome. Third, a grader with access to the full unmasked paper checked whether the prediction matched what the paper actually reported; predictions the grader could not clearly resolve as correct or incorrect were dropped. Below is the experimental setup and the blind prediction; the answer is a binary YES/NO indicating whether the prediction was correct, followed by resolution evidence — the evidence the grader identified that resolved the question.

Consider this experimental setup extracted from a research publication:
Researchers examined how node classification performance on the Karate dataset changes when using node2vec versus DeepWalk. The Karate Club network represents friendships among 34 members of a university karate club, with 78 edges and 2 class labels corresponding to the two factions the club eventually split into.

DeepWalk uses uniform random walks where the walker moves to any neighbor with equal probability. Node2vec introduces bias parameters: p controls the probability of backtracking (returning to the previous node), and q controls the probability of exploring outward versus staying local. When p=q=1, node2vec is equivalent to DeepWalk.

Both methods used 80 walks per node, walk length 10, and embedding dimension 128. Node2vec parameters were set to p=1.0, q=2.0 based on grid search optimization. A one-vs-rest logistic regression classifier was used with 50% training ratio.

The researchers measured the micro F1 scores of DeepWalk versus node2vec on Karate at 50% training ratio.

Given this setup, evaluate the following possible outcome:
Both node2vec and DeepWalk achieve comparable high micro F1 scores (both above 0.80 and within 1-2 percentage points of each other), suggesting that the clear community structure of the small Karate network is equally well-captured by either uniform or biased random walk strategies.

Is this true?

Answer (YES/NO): NO